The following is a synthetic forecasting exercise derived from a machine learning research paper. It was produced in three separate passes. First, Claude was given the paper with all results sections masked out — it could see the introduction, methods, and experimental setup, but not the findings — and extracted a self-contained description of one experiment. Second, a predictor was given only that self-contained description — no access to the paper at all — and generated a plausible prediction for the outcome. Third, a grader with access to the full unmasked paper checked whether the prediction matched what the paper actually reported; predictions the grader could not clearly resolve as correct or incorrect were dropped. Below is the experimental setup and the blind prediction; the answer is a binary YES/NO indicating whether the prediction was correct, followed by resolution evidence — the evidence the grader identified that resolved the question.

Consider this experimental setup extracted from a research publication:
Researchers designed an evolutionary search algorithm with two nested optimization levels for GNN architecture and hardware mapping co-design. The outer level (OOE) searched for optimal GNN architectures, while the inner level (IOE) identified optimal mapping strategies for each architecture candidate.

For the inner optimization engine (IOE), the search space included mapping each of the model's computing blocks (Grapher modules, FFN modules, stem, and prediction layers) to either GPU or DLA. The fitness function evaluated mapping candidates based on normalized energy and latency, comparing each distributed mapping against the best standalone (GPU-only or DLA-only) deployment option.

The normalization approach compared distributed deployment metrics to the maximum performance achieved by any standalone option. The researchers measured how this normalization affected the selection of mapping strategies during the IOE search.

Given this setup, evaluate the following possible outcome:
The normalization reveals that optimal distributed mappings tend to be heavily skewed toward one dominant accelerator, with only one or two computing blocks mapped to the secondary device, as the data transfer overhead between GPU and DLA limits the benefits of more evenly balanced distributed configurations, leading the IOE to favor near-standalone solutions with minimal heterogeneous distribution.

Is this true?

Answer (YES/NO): NO